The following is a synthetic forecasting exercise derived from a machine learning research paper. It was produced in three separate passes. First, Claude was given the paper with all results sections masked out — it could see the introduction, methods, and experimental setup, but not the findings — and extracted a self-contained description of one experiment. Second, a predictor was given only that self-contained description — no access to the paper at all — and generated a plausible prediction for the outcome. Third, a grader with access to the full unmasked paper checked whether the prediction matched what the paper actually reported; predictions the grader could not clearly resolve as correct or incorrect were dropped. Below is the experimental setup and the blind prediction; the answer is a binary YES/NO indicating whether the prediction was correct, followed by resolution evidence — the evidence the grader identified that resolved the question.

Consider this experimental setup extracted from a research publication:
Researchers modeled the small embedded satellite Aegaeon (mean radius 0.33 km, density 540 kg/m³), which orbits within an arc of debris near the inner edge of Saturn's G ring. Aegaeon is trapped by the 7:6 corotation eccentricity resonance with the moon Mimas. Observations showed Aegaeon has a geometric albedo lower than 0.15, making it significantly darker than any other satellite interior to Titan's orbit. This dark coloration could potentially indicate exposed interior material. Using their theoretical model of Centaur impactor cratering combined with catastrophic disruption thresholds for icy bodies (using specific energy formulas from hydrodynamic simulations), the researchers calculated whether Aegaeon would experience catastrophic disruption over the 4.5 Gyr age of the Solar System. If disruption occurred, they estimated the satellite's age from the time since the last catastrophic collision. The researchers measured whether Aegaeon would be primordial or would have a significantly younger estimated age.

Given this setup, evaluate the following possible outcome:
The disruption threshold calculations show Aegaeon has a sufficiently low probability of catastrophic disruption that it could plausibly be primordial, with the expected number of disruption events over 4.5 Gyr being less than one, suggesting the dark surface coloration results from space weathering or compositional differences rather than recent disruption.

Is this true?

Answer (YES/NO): NO